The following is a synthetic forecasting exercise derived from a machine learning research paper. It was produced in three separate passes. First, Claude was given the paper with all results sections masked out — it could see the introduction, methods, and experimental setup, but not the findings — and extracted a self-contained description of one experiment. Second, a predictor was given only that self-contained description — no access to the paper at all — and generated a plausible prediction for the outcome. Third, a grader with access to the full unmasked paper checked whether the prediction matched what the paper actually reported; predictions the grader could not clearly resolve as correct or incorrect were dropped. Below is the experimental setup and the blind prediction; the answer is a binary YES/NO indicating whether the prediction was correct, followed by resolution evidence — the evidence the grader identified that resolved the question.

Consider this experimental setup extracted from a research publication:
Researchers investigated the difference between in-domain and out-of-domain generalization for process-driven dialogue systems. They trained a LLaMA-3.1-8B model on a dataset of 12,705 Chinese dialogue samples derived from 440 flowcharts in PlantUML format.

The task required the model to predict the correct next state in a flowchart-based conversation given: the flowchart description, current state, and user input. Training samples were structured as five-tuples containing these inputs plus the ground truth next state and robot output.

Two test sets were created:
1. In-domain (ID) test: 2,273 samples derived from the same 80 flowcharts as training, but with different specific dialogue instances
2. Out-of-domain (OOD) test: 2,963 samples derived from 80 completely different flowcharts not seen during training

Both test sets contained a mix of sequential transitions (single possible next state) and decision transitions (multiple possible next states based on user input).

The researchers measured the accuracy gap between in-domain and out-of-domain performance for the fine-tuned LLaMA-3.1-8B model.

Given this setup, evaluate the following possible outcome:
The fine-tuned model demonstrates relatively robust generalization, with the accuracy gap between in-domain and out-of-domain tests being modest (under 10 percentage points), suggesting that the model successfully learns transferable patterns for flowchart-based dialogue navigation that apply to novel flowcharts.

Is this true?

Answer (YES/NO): YES